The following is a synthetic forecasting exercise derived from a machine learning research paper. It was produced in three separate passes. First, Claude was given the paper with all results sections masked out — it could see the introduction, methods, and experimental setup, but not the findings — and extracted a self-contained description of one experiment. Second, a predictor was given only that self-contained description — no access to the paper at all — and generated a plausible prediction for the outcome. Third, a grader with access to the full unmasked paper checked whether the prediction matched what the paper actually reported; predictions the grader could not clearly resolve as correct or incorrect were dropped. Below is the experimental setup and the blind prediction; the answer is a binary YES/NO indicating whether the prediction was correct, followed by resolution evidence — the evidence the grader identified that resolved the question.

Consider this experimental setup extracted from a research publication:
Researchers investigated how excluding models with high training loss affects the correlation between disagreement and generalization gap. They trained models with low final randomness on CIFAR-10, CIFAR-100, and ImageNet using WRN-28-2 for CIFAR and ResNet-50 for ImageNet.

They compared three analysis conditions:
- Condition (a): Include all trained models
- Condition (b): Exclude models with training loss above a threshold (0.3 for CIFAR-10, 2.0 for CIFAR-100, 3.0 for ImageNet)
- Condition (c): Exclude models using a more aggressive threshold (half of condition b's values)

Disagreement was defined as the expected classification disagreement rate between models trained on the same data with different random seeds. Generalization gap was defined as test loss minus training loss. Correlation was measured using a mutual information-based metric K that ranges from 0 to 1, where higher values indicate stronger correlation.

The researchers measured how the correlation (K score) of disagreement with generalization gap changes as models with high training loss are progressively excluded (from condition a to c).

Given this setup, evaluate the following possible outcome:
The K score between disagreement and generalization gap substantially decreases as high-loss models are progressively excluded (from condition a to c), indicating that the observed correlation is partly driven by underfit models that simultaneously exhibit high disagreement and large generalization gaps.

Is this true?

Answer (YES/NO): NO